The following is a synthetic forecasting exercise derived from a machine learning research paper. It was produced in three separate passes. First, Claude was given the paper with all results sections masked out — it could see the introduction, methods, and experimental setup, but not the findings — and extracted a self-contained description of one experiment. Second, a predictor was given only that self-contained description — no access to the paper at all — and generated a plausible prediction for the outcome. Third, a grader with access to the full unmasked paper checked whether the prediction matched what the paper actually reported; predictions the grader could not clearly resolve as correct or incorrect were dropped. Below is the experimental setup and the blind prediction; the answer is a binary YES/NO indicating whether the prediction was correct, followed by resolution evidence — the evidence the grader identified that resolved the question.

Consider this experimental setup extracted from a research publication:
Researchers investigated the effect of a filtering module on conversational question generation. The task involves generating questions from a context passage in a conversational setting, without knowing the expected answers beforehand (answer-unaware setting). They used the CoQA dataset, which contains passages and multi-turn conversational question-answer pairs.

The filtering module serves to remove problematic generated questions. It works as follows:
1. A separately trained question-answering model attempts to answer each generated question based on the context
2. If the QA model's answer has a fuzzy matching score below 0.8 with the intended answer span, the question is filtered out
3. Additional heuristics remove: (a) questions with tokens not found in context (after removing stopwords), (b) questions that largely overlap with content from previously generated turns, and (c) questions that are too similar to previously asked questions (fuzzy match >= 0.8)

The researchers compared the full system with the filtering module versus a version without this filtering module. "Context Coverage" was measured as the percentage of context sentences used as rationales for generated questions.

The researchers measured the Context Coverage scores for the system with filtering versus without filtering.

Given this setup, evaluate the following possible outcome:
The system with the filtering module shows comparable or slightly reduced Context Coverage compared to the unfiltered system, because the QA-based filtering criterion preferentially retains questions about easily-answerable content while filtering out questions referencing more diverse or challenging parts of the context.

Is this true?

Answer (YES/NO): NO